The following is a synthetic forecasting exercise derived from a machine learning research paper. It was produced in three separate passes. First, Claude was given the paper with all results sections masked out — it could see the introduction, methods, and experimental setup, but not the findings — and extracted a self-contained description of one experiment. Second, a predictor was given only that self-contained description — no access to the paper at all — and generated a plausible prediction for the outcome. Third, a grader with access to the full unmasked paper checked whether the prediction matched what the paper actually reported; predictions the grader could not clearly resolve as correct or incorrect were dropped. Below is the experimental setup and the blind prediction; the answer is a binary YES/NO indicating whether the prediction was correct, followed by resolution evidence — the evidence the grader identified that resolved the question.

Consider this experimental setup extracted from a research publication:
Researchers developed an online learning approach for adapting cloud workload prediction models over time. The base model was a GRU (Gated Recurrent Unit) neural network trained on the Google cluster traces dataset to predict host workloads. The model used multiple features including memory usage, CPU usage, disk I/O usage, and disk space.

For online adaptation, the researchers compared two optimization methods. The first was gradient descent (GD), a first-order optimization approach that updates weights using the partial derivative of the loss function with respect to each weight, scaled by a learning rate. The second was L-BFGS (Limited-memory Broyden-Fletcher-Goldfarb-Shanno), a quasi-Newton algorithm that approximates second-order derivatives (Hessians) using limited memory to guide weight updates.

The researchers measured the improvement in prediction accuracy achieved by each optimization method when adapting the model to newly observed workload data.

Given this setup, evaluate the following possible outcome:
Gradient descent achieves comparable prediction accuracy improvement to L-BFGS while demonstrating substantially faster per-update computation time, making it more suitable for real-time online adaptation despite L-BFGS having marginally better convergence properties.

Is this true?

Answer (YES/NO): NO